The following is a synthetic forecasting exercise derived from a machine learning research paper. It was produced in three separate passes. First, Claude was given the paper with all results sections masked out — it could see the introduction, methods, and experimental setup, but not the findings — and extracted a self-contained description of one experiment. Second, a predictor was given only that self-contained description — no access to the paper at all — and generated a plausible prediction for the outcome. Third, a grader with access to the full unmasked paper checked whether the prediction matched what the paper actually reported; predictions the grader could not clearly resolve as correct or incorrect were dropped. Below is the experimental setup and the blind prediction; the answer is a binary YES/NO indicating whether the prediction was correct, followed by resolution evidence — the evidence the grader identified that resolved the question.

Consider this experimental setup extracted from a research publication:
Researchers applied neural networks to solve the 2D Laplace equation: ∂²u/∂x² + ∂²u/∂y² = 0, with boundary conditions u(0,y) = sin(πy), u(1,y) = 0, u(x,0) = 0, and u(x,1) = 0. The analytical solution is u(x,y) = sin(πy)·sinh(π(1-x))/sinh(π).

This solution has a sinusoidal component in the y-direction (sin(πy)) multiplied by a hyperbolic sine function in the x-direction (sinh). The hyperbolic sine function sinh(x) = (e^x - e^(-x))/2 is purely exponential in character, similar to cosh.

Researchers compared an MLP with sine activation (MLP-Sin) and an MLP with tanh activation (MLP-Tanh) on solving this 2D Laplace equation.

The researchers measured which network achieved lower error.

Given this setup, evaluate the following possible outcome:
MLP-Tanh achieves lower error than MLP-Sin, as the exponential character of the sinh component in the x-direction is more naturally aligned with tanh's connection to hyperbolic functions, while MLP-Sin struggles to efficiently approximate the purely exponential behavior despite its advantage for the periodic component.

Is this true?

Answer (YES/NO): YES